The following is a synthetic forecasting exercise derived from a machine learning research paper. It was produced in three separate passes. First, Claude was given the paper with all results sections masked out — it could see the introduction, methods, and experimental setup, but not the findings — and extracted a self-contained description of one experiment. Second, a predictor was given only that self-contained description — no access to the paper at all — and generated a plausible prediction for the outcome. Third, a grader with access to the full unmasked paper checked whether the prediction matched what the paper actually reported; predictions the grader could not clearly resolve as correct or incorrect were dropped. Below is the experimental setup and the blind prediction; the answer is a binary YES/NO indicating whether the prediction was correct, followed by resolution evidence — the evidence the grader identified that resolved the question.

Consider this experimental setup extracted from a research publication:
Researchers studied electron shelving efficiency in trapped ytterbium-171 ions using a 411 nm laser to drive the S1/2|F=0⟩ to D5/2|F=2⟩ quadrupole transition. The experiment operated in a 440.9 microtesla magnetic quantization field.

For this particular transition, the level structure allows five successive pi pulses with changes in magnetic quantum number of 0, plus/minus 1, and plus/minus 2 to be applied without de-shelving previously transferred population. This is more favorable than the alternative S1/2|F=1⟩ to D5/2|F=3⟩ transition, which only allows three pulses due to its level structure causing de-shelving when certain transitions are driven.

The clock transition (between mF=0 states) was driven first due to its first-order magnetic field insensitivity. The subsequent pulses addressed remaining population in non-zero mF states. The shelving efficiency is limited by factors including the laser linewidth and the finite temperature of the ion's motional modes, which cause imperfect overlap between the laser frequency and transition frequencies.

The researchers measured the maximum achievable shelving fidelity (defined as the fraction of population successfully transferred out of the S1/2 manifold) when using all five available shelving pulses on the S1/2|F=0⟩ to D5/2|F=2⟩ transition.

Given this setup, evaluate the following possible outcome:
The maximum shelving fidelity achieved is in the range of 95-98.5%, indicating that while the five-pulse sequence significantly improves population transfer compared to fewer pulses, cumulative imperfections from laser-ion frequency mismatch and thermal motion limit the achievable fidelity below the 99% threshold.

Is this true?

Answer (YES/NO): NO